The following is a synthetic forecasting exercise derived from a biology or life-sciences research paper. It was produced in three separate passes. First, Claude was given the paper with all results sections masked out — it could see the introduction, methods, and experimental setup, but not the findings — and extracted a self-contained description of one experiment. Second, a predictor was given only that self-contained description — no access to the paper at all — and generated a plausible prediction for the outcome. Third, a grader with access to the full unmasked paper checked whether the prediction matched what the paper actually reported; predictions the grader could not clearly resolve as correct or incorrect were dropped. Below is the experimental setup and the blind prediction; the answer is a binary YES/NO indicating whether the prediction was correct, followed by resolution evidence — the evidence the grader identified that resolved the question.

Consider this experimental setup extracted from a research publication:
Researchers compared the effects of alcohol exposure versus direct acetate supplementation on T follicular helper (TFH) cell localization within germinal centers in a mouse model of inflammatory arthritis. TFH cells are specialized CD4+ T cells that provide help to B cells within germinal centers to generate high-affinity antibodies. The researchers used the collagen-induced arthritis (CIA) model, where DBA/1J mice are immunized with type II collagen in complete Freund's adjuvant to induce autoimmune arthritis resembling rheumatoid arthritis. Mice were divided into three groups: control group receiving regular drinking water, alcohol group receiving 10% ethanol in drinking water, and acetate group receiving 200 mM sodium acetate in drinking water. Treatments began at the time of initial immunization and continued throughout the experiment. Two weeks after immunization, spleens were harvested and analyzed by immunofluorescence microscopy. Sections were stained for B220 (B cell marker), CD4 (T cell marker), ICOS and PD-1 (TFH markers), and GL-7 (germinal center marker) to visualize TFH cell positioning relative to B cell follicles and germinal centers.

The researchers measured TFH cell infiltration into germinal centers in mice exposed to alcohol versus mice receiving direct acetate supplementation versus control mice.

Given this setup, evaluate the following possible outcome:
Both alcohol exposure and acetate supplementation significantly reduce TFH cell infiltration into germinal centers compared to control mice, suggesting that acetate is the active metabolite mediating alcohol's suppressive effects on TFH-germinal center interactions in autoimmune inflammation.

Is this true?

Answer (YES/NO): YES